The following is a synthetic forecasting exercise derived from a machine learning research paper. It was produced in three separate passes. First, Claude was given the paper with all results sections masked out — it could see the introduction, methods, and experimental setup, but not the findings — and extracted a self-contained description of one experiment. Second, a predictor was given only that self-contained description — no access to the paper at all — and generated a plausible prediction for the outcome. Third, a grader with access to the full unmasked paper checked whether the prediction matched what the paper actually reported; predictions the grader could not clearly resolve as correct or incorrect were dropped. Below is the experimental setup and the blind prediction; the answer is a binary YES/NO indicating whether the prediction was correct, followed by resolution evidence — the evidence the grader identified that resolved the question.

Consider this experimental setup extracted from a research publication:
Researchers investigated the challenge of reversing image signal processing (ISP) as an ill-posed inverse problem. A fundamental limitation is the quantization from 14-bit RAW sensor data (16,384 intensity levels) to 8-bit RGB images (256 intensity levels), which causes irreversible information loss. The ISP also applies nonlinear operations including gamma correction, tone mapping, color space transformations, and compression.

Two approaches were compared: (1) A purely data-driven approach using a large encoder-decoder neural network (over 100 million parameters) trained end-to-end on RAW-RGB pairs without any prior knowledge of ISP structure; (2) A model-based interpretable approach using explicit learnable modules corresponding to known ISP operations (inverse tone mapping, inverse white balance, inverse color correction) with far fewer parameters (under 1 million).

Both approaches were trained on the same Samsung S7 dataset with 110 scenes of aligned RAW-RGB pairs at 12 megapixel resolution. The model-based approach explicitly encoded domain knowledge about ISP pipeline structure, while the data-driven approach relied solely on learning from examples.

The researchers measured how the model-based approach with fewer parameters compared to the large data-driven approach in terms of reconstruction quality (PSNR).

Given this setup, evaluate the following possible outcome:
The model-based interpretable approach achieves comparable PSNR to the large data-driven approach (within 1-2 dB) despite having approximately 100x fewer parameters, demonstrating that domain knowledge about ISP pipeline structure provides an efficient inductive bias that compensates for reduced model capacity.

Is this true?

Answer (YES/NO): YES